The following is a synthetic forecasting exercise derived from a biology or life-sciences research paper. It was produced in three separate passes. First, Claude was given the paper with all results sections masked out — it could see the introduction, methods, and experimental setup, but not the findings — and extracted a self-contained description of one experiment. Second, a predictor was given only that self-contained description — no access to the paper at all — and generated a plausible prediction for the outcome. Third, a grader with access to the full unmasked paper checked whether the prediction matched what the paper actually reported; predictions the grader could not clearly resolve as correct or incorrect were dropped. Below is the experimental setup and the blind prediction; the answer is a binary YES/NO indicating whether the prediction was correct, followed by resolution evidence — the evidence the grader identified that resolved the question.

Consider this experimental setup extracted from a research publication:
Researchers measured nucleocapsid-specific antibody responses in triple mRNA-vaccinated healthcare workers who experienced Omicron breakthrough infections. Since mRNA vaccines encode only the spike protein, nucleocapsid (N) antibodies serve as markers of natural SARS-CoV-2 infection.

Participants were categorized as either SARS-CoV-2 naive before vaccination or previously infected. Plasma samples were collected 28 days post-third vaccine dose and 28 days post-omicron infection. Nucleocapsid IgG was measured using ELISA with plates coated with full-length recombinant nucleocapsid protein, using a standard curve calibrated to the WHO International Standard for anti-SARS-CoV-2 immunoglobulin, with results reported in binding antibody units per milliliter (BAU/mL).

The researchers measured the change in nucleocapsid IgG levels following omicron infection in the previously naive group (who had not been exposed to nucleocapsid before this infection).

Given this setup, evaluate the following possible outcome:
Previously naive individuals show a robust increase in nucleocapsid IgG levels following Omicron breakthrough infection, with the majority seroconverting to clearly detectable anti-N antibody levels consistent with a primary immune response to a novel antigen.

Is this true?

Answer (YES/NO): YES